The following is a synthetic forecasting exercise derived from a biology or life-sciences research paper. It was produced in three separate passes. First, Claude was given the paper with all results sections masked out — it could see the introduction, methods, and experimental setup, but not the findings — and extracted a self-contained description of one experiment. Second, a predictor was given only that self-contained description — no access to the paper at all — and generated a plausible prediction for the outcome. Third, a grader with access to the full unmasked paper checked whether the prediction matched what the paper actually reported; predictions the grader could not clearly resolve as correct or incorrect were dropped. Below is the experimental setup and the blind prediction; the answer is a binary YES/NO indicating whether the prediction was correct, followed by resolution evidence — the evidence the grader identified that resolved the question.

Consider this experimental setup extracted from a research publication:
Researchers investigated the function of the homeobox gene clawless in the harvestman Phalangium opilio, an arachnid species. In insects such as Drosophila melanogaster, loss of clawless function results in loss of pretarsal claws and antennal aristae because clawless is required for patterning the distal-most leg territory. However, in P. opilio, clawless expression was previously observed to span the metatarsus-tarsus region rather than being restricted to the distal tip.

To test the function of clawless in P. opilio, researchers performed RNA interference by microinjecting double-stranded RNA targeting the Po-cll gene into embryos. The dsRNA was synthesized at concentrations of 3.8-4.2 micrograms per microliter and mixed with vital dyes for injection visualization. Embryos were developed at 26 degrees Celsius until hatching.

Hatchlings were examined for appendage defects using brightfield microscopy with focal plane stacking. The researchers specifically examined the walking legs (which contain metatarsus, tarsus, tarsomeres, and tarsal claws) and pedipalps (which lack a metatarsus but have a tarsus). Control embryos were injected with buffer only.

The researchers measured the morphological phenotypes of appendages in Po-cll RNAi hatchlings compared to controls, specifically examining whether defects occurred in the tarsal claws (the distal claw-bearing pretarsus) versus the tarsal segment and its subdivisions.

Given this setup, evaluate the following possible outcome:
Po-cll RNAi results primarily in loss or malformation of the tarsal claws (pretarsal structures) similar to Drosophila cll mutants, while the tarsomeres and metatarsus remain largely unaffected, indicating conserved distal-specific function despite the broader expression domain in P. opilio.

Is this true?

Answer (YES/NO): NO